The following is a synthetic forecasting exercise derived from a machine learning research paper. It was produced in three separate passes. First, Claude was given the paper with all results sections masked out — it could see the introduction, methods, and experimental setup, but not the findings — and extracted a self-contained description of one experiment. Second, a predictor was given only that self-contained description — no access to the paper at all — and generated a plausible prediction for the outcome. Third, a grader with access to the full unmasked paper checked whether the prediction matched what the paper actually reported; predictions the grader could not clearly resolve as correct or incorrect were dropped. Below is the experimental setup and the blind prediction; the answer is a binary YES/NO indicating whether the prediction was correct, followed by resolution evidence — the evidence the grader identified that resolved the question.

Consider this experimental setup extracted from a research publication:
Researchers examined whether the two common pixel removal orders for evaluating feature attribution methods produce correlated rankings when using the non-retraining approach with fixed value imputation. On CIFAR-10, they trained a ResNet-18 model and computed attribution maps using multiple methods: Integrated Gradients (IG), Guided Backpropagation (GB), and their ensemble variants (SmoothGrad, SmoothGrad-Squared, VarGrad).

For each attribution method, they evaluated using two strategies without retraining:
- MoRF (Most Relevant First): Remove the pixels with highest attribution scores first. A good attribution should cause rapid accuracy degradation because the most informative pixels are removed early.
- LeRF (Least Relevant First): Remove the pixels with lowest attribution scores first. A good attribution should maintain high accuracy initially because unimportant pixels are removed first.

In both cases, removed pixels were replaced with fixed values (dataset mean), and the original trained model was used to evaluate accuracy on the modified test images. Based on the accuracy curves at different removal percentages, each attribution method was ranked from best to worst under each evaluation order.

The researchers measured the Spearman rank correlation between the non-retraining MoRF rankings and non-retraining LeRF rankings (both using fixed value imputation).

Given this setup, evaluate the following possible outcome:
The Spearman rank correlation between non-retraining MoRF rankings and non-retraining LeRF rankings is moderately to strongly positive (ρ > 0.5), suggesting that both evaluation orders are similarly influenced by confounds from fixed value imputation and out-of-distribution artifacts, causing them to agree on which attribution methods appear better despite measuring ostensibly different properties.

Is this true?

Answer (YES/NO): NO